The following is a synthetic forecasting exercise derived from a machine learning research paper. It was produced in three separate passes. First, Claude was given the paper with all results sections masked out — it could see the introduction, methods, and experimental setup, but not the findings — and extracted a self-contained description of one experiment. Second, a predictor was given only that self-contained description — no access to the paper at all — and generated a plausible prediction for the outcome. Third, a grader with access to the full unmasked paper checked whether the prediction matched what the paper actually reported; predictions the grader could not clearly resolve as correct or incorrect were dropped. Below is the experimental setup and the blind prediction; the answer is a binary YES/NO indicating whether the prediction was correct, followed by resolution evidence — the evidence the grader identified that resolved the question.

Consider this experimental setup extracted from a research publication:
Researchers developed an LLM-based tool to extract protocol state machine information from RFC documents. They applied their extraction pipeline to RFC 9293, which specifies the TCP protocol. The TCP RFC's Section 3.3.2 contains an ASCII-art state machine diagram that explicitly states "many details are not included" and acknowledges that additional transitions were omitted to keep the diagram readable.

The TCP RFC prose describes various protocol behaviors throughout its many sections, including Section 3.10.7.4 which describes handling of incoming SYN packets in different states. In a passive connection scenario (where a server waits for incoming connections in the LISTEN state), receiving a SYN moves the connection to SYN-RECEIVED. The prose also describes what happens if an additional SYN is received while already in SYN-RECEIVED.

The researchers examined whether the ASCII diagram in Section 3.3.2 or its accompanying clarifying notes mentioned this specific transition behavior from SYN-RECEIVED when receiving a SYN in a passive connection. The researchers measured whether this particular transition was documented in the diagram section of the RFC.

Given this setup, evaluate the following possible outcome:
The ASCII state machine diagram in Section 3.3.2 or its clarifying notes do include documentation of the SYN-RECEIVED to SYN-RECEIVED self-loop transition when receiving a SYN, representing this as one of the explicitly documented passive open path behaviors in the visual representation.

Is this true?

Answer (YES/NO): NO